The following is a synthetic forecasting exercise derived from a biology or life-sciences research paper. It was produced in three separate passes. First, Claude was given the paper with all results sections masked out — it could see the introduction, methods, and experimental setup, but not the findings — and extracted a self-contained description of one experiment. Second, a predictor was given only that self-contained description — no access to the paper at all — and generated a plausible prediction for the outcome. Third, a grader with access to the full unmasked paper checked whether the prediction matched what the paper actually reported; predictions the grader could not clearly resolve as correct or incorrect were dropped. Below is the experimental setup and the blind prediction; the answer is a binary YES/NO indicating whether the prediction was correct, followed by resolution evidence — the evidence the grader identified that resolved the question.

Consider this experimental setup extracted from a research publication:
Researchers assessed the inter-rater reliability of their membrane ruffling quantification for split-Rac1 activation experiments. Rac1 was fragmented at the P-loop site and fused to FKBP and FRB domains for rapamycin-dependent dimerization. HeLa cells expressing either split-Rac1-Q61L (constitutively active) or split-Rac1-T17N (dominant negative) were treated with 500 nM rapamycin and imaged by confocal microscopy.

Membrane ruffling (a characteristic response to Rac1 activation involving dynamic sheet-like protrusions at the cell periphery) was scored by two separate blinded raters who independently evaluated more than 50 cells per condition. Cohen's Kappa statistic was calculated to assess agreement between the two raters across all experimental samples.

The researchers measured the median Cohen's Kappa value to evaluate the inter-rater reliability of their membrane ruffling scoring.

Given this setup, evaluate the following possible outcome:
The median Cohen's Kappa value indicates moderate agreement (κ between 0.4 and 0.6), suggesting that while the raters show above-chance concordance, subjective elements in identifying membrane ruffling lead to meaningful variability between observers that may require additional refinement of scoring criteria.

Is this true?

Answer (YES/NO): NO